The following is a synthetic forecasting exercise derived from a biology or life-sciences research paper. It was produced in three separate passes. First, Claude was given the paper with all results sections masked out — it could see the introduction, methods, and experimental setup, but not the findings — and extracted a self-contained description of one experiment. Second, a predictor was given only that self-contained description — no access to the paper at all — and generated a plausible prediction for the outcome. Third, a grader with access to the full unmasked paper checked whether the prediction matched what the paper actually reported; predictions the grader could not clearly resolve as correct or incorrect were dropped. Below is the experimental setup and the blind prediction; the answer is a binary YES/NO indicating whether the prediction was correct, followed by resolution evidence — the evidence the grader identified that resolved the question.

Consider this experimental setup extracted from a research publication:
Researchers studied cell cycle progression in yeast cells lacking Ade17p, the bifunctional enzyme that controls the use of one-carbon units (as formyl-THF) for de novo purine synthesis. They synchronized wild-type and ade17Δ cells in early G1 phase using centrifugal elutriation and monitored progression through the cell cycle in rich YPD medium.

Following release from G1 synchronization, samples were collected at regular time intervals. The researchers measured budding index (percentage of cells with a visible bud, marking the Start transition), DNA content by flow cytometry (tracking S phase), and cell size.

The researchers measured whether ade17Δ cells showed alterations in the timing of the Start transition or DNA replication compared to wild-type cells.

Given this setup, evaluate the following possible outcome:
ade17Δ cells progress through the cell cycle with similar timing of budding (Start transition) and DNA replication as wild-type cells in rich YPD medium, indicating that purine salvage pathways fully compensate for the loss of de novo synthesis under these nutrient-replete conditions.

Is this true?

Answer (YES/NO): NO